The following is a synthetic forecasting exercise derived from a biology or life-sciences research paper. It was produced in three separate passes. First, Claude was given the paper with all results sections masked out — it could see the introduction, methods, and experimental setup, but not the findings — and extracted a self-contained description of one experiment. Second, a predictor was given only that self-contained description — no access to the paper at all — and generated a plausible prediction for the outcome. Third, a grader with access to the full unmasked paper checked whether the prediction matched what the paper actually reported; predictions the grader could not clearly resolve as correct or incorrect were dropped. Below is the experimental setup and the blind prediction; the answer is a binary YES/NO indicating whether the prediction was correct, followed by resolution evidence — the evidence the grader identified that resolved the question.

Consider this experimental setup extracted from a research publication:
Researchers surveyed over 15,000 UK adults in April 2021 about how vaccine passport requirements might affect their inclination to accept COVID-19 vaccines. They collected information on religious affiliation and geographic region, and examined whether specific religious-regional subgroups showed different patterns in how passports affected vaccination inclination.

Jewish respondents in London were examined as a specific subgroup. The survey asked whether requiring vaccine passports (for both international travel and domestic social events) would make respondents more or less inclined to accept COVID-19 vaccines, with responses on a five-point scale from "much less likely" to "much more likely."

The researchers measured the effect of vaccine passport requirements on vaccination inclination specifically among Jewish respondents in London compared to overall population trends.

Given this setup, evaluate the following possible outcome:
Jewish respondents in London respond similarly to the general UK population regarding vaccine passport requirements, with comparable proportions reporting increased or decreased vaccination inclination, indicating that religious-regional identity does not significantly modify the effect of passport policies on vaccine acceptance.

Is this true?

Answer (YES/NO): NO